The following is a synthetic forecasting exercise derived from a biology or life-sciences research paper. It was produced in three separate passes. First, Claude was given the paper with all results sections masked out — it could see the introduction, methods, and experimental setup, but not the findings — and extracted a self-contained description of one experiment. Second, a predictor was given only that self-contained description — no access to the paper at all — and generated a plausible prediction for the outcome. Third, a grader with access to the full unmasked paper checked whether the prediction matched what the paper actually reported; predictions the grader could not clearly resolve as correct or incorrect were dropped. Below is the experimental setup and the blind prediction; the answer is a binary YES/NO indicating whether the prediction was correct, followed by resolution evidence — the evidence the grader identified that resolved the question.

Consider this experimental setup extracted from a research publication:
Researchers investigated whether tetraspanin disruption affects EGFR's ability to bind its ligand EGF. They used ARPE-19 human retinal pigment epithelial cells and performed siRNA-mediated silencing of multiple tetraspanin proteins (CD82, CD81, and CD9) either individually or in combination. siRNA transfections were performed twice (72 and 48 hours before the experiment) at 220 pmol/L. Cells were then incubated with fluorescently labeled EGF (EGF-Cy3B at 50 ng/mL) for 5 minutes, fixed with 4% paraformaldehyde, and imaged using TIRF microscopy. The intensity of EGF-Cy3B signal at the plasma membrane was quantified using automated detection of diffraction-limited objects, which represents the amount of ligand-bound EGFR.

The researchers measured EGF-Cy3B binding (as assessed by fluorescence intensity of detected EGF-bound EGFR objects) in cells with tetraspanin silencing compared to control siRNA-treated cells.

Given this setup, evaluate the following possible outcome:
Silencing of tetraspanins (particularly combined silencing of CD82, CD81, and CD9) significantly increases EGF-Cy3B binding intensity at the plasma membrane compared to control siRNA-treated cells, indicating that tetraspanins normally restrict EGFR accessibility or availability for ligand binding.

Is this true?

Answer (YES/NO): NO